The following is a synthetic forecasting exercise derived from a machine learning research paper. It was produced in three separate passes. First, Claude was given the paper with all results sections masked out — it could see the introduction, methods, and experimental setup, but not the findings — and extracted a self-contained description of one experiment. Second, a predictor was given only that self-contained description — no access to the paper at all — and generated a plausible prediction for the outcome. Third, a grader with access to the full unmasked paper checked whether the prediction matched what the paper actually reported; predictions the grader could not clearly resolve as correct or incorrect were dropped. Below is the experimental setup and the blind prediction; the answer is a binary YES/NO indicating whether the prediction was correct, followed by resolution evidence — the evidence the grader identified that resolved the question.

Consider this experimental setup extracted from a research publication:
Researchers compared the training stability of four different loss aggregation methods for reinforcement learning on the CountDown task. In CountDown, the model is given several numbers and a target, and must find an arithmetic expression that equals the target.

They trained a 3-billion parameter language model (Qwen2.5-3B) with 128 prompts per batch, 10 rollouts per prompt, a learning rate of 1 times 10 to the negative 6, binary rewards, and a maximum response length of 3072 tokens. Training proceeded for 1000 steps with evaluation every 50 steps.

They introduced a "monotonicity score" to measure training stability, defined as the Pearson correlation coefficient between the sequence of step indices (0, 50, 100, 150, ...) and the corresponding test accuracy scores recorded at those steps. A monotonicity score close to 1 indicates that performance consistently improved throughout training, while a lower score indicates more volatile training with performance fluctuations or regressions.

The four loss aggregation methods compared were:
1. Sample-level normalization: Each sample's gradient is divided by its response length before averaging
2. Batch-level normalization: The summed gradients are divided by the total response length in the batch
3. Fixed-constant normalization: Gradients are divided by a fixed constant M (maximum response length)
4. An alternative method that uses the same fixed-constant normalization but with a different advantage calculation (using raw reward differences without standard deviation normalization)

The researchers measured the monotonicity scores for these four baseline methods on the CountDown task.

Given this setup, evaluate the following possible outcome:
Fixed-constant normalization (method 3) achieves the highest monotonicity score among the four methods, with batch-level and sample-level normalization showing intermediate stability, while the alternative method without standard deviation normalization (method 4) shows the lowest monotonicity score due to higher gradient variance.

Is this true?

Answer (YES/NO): NO